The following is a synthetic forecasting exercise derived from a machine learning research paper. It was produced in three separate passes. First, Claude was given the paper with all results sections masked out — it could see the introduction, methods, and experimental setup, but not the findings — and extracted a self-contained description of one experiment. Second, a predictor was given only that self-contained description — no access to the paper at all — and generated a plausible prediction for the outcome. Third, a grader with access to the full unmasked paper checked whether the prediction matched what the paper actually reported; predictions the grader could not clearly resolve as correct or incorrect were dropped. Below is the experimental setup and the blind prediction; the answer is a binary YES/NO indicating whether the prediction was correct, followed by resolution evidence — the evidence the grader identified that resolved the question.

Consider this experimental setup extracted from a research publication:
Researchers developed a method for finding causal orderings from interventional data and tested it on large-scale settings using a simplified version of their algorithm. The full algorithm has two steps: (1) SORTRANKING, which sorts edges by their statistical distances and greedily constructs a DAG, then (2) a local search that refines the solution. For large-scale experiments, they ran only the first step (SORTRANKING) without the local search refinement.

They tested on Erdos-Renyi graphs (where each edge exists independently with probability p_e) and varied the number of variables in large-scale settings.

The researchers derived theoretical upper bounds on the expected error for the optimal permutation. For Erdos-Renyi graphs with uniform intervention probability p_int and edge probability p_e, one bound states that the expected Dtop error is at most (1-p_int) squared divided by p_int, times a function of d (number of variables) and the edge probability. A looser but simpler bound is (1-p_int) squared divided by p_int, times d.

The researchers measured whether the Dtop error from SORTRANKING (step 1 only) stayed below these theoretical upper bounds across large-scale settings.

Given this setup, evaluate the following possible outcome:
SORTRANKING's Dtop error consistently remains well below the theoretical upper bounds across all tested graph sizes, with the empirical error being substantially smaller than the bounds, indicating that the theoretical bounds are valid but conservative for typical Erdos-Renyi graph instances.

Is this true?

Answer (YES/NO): NO